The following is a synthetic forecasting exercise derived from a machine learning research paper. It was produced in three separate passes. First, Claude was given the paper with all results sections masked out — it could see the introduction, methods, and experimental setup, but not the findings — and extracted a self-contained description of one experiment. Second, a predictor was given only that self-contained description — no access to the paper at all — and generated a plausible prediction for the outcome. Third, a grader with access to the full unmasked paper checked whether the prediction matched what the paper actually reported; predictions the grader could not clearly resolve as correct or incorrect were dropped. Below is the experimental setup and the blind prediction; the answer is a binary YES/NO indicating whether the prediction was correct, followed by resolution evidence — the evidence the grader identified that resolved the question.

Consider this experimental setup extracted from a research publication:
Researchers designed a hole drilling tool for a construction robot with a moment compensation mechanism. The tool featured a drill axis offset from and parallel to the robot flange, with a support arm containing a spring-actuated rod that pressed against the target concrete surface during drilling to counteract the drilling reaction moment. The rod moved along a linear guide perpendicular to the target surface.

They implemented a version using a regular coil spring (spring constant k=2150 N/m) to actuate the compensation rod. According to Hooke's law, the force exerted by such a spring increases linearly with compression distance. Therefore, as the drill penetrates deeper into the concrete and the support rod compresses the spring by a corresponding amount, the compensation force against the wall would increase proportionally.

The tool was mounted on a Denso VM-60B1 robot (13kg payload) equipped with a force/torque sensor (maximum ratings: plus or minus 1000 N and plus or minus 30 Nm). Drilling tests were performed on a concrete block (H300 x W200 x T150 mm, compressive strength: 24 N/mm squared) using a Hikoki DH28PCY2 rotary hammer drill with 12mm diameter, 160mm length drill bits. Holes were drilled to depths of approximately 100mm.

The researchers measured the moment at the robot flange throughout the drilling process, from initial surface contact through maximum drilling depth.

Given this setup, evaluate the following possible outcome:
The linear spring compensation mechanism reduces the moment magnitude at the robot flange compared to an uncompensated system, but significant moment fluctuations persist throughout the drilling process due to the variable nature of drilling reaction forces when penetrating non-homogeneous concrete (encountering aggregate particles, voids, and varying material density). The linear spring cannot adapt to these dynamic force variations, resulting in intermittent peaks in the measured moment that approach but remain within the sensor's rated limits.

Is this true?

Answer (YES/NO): NO